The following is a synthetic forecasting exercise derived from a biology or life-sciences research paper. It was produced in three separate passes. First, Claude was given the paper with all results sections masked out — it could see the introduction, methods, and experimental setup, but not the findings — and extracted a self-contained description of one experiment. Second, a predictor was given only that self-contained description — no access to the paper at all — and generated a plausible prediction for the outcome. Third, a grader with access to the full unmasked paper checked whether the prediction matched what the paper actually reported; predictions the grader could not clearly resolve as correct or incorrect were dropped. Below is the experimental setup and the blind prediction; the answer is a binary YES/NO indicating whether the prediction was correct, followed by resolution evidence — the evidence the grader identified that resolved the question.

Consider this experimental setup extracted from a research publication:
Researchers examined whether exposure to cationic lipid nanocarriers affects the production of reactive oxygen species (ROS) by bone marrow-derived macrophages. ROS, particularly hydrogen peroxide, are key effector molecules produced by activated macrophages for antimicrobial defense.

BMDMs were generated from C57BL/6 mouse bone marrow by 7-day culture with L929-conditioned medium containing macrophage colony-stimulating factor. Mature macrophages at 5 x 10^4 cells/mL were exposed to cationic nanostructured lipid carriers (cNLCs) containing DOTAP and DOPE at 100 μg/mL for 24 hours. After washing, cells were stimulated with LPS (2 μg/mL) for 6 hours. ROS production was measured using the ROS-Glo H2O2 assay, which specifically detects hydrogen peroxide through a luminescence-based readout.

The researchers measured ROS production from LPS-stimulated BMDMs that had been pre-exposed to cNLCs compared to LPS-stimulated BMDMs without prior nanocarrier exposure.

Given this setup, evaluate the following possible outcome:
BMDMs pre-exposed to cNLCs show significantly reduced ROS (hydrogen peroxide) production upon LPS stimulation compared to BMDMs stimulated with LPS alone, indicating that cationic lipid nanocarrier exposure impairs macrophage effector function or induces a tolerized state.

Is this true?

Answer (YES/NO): NO